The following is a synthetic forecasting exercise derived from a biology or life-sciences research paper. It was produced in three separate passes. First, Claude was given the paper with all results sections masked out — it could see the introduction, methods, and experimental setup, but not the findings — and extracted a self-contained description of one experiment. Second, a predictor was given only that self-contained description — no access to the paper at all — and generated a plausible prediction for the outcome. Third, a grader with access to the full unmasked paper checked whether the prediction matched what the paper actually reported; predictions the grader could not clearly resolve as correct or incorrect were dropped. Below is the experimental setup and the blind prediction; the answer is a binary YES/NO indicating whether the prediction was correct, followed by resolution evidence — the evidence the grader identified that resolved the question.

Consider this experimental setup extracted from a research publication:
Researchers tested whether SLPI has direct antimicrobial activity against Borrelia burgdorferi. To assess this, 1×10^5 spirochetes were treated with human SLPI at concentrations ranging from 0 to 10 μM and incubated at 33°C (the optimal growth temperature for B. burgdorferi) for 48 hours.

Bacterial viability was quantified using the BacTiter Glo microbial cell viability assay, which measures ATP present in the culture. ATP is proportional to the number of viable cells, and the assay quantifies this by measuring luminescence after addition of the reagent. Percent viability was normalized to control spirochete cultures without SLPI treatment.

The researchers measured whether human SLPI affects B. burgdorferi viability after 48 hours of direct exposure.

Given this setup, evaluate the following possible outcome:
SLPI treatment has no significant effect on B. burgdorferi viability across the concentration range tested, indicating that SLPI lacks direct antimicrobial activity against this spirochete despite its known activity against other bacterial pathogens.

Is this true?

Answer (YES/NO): YES